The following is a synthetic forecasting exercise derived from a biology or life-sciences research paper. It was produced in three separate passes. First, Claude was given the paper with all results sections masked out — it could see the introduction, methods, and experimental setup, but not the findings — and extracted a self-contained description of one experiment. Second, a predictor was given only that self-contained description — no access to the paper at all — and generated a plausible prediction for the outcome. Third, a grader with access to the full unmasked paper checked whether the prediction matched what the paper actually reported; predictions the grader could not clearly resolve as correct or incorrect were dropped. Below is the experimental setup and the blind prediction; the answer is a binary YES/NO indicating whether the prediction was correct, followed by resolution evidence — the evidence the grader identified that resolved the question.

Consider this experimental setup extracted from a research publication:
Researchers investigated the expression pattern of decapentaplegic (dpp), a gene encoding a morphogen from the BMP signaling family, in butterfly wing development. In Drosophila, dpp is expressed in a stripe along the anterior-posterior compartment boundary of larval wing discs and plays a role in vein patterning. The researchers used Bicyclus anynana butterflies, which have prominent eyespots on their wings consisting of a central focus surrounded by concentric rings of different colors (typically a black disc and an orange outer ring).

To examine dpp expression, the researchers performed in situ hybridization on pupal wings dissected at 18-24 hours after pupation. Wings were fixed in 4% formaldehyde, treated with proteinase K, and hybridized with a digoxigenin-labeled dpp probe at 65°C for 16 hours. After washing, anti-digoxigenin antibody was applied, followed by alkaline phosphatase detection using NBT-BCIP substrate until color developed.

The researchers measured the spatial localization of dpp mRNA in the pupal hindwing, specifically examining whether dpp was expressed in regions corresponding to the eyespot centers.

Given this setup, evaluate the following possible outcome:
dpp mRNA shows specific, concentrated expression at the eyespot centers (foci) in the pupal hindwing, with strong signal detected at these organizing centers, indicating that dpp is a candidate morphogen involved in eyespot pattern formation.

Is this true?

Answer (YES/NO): YES